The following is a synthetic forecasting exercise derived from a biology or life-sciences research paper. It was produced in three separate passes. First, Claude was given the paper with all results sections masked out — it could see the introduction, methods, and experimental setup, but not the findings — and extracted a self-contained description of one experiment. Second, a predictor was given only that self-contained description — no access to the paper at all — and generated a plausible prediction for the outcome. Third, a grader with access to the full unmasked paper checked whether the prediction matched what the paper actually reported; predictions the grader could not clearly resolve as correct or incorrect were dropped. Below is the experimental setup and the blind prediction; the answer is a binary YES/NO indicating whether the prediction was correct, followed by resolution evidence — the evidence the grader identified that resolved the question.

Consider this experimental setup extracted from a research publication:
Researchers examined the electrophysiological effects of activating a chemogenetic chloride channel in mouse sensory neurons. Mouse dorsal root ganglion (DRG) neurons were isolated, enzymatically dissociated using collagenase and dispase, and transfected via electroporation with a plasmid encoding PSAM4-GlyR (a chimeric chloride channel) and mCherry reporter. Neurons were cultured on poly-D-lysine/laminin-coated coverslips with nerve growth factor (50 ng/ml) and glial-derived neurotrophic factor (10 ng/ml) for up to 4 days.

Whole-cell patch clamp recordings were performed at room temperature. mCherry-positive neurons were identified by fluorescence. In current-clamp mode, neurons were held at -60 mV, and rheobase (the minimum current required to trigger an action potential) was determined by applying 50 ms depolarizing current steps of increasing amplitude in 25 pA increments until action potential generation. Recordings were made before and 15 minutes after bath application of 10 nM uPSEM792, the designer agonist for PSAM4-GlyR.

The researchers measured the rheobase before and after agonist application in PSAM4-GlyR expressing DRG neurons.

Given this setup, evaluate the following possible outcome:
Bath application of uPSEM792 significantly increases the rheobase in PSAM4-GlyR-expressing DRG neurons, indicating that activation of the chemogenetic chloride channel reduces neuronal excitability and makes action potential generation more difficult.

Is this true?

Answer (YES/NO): YES